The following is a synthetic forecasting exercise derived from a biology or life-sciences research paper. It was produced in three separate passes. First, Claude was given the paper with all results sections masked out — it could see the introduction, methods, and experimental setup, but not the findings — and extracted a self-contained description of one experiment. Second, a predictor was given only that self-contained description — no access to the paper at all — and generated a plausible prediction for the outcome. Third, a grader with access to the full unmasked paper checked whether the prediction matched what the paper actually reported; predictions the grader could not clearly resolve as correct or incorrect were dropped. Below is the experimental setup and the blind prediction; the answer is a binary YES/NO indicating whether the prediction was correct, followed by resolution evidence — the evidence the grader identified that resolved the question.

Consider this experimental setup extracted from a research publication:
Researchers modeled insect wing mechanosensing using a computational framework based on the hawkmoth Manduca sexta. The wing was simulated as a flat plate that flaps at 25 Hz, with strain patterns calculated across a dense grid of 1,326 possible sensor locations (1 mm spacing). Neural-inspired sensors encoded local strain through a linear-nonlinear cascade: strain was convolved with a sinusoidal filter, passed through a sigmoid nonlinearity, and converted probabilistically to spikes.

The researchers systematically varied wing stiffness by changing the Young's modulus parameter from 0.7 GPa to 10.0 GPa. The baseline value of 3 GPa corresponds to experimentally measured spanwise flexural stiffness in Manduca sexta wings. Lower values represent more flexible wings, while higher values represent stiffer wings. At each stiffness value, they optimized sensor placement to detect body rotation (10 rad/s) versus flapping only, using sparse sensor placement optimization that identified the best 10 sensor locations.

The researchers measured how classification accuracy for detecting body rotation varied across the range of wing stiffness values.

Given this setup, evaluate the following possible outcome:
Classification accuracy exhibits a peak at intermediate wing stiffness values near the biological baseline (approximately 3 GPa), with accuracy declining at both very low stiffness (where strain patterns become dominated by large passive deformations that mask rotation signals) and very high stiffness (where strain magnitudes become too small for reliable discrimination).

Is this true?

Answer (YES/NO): NO